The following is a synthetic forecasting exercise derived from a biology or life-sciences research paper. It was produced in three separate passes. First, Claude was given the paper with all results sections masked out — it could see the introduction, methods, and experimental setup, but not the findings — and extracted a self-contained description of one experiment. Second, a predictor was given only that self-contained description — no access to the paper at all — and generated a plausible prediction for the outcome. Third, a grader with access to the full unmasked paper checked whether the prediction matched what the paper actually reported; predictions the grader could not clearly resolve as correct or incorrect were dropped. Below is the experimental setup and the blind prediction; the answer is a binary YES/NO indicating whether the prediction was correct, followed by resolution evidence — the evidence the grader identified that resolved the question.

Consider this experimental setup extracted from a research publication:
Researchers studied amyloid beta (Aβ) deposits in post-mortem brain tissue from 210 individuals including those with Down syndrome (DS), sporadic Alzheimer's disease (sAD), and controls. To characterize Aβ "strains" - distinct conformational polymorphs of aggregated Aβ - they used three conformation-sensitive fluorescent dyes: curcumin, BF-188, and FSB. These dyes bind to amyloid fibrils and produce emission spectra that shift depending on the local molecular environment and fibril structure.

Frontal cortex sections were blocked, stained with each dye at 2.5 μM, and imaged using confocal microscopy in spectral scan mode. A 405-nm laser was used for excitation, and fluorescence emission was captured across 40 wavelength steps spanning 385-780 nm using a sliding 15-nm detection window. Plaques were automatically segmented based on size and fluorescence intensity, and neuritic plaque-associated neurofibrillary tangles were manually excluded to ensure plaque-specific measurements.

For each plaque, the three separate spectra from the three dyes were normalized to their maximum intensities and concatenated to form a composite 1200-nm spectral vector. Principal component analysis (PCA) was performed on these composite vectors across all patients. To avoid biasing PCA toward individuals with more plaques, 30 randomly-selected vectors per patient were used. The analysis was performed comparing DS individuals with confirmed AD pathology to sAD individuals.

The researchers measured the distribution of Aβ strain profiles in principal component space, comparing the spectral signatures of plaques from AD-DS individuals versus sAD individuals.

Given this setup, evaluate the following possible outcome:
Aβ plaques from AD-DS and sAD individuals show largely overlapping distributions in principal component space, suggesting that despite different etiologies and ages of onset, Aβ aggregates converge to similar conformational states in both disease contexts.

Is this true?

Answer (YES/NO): NO